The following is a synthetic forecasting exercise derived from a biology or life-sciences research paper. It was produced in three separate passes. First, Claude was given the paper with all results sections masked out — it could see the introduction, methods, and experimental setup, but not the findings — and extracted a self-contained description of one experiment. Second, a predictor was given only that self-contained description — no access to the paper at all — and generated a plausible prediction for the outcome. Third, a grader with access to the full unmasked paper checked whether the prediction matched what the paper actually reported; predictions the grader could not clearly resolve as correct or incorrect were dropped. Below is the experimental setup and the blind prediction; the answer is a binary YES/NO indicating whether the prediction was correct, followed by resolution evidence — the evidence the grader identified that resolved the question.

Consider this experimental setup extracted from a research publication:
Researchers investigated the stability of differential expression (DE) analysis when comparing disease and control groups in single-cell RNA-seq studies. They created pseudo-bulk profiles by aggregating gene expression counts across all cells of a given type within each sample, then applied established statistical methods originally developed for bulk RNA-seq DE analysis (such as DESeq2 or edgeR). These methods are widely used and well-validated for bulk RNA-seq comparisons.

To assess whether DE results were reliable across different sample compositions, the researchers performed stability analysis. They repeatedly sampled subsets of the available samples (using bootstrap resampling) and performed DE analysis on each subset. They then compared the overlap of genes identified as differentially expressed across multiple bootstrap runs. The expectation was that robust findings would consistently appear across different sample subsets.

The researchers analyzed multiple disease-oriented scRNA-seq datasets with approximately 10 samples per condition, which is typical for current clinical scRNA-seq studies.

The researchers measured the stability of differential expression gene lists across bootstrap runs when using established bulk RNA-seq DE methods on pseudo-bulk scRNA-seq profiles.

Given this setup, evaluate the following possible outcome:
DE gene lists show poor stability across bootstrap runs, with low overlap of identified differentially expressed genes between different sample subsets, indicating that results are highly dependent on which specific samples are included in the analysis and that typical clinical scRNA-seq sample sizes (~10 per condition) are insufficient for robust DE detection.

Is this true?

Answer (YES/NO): YES